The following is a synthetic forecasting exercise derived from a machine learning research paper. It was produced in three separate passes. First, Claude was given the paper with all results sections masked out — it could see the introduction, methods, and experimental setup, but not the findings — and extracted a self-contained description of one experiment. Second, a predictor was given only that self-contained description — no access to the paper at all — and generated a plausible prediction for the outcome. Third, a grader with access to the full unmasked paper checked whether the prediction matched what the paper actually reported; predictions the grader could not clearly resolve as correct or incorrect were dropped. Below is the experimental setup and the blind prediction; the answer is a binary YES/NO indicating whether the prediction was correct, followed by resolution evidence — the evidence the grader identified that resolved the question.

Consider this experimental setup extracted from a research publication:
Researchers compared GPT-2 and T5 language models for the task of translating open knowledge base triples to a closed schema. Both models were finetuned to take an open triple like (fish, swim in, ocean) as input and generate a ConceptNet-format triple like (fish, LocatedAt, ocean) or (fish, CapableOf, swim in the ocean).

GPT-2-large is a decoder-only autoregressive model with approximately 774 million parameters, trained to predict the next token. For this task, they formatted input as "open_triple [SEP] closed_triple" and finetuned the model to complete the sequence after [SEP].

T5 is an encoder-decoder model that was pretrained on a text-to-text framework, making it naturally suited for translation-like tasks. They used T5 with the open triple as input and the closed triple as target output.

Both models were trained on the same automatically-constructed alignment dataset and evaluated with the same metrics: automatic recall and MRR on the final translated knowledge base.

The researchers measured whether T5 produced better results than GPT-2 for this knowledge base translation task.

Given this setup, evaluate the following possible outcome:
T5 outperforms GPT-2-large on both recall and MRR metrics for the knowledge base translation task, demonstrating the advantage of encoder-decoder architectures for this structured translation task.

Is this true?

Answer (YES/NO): NO